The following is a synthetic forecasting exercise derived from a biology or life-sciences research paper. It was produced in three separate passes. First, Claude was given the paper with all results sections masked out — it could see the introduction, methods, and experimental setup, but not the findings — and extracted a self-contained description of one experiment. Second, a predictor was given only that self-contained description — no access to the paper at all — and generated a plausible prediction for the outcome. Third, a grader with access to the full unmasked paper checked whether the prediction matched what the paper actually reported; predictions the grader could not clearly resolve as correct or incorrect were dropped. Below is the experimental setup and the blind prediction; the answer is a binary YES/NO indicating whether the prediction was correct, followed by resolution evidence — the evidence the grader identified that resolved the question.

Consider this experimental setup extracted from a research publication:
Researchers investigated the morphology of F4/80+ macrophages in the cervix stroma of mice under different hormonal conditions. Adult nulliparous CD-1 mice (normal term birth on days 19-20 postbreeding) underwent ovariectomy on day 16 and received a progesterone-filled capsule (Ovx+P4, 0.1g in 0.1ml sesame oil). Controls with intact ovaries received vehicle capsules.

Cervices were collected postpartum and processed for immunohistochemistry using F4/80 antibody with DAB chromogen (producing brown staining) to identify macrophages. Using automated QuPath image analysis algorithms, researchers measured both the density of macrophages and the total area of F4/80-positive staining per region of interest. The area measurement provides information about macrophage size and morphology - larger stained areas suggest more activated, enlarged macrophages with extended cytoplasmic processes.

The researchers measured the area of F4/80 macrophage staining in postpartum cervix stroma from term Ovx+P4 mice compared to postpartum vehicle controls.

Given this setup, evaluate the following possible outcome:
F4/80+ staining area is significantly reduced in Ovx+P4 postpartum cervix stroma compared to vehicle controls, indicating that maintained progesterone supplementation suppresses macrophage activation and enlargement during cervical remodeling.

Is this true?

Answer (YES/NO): YES